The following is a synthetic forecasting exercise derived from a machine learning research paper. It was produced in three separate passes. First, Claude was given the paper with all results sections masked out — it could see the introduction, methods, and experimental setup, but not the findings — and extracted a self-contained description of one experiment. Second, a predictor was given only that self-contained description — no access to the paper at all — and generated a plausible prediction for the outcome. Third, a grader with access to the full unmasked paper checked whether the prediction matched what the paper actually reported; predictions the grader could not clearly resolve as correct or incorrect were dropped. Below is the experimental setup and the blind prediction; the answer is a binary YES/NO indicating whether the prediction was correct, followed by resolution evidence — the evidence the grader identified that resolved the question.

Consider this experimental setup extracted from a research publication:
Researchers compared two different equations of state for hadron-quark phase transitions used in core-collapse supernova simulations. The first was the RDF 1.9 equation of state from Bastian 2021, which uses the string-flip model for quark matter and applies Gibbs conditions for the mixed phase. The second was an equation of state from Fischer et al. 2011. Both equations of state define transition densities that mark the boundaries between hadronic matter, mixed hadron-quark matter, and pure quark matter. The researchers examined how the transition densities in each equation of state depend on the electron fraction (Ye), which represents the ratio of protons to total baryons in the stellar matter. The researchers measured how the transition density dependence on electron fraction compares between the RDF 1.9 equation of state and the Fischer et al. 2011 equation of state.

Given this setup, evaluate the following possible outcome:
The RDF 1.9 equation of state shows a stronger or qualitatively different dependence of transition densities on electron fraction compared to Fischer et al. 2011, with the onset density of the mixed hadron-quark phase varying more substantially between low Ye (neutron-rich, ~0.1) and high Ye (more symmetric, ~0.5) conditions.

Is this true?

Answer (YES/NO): NO